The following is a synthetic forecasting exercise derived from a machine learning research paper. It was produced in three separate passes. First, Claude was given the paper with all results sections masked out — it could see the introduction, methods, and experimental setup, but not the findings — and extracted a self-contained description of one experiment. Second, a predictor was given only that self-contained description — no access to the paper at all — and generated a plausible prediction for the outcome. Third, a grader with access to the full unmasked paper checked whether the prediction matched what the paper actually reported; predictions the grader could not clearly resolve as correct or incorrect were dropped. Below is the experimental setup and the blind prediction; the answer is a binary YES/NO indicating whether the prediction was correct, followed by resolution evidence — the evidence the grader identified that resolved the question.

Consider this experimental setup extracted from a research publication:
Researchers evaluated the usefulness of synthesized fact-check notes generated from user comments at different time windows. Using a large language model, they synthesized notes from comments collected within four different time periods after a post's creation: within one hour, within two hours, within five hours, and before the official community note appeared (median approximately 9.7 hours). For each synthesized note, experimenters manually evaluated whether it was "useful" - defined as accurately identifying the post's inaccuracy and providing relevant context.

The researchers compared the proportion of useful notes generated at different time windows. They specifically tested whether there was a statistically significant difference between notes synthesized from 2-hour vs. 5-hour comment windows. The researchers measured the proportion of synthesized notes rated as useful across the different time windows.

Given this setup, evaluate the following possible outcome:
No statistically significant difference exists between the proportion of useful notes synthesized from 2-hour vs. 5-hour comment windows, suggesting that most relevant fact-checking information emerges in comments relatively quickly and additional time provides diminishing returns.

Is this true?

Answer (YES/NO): YES